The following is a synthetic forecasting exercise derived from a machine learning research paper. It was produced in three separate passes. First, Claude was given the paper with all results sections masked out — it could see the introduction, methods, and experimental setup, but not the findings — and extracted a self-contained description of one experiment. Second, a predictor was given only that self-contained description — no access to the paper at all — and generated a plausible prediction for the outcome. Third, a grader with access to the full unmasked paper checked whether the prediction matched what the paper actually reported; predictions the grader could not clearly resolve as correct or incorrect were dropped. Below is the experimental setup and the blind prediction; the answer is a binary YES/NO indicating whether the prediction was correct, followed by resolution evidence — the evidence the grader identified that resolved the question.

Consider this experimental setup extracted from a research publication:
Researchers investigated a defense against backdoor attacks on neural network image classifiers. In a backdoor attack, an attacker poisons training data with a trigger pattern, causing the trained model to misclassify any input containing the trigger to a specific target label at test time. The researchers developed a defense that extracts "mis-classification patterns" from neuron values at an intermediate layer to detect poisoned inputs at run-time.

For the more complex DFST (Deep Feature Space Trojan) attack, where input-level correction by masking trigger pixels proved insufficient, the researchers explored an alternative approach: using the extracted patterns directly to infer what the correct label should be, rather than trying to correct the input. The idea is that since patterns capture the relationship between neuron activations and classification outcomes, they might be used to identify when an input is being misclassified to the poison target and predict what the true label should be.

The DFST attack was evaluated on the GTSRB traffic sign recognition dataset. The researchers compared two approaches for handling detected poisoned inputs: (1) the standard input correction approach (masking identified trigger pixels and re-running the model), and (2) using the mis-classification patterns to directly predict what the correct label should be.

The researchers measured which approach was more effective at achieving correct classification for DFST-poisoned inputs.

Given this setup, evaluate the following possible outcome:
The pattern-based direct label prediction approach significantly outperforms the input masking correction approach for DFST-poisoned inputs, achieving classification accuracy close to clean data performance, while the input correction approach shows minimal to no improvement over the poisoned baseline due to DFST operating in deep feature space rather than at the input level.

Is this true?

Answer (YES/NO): NO